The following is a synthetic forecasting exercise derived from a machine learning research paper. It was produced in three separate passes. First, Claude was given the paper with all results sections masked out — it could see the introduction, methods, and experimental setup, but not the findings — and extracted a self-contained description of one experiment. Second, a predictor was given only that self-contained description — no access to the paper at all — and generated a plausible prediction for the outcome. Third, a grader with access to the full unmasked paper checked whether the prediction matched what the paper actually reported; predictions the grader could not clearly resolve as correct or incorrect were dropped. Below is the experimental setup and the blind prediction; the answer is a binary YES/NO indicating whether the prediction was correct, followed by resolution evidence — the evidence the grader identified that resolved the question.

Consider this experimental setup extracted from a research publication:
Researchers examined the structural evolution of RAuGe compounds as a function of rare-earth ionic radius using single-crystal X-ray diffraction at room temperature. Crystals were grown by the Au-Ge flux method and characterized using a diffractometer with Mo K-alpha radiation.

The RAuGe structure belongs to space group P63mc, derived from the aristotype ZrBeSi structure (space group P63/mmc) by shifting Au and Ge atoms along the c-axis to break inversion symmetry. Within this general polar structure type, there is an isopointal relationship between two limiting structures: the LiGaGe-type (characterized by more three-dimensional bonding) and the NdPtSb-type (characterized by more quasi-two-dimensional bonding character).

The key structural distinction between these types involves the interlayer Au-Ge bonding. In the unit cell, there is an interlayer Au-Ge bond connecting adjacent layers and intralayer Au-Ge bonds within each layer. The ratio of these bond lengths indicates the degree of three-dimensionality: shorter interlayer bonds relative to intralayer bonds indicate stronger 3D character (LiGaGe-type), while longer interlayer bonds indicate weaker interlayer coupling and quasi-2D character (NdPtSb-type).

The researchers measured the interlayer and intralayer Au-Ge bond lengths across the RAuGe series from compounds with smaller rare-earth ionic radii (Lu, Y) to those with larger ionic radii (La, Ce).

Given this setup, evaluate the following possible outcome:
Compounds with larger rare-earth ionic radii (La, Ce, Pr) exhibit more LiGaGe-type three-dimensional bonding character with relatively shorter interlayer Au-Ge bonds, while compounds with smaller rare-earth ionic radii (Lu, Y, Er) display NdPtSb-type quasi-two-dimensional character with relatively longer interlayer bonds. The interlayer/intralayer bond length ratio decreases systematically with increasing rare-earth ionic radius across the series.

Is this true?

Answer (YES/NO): NO